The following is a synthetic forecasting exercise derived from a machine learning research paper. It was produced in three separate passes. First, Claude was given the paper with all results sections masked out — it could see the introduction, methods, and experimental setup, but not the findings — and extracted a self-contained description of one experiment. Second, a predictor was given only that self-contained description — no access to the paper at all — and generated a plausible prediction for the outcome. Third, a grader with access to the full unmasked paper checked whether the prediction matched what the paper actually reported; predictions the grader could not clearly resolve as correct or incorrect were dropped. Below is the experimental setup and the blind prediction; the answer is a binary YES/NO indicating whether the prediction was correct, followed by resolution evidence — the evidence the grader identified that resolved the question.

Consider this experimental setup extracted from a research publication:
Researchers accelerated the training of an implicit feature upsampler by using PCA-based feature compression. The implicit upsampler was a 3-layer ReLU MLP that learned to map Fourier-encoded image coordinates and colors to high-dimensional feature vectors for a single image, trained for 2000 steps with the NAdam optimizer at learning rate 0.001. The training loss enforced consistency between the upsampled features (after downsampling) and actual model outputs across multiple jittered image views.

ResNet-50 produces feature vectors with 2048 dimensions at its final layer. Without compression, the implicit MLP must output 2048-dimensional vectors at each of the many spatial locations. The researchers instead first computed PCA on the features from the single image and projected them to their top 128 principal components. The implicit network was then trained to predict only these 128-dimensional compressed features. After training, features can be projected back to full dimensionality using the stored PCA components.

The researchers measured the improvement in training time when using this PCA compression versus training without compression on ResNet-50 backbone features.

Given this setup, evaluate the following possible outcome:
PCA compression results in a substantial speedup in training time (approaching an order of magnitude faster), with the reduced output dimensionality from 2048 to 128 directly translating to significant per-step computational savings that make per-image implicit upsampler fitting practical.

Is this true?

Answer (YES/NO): NO